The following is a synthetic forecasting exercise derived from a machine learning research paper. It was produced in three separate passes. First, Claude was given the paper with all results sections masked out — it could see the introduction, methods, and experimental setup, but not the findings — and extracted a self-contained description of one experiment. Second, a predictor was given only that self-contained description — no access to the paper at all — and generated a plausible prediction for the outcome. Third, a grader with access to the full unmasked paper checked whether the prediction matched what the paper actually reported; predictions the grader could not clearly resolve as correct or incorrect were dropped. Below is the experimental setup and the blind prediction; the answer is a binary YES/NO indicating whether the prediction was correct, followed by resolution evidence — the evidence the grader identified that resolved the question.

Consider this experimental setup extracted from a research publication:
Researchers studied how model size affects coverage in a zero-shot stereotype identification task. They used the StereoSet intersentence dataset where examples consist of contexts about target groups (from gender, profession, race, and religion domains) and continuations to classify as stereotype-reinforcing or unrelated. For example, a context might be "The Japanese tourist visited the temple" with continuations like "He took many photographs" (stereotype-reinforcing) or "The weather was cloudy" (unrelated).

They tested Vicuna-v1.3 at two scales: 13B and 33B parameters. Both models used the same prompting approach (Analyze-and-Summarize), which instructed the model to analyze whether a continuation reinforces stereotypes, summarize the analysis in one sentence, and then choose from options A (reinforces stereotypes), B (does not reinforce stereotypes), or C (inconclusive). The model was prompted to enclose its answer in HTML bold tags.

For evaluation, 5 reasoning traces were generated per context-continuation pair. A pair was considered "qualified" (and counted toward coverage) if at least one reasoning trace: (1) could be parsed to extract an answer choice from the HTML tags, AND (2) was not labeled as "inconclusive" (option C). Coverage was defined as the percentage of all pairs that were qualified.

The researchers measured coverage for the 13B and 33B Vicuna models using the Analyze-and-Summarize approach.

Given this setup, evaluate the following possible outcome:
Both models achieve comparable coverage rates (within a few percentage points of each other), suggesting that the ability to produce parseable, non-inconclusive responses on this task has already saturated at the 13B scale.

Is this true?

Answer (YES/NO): NO